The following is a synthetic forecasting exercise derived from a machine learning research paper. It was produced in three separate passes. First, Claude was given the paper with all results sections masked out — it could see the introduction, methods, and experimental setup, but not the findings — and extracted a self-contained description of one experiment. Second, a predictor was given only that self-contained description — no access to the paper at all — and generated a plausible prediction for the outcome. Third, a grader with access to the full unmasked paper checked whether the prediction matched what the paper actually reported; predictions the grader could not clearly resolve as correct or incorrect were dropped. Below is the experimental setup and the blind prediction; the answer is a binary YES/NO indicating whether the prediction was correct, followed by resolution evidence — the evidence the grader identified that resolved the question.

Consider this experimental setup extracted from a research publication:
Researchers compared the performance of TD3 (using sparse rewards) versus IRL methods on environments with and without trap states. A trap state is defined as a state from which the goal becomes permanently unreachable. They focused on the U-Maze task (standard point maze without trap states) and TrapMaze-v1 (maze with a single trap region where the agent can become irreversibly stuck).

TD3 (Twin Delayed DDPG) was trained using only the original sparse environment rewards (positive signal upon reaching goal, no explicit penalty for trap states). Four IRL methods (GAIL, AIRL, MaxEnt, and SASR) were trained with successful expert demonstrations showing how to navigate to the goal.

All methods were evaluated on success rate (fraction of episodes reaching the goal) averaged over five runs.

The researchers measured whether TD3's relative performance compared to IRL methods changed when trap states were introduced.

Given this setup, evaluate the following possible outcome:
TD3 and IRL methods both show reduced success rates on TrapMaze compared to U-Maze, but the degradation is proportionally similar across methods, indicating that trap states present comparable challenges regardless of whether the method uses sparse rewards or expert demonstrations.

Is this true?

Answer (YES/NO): NO